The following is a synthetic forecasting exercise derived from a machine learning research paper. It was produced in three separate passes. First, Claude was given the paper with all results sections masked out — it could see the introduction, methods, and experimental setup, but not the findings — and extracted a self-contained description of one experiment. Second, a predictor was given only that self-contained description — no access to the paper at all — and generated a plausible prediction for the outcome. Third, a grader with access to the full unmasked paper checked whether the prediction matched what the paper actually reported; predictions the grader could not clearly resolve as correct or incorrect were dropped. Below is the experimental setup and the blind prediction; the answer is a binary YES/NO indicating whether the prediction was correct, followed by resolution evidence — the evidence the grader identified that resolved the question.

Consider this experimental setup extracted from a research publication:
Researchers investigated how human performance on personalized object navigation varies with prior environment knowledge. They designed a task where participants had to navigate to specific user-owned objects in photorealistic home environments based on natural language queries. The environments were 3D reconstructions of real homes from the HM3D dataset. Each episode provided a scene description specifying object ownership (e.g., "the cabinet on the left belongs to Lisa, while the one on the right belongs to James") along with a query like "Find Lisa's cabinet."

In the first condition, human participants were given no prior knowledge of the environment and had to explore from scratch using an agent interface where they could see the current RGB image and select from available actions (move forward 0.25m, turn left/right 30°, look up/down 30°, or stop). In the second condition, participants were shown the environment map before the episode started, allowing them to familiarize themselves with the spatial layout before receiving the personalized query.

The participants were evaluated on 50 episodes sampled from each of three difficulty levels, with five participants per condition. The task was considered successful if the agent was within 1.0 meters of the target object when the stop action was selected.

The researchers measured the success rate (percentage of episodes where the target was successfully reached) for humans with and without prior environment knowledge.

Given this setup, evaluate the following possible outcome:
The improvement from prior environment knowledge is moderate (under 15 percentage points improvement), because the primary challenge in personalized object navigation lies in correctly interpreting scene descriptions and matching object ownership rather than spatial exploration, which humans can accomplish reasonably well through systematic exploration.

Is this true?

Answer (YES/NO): NO